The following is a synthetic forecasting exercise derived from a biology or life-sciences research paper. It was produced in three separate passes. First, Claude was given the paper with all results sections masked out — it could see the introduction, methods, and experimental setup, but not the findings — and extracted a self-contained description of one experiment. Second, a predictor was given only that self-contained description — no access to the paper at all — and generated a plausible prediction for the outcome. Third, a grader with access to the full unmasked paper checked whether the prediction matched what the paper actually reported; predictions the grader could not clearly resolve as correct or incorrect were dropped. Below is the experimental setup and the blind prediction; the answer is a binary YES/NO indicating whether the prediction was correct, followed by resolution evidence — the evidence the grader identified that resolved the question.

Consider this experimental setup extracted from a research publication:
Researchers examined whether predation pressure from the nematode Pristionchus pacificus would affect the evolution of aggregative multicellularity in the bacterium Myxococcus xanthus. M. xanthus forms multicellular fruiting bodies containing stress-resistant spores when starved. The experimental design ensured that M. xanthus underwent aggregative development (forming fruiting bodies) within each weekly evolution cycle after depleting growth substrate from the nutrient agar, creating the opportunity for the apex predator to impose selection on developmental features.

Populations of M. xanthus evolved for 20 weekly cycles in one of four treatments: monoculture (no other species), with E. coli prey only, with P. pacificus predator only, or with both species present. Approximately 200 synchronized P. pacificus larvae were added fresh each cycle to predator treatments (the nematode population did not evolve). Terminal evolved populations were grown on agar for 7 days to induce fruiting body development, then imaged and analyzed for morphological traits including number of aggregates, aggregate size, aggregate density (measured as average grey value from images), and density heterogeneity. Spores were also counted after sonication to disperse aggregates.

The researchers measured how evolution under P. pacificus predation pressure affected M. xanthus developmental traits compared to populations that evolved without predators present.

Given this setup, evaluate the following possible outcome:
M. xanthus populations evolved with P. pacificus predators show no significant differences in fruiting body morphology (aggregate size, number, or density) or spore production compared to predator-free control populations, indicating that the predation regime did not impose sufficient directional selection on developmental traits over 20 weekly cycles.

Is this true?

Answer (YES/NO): NO